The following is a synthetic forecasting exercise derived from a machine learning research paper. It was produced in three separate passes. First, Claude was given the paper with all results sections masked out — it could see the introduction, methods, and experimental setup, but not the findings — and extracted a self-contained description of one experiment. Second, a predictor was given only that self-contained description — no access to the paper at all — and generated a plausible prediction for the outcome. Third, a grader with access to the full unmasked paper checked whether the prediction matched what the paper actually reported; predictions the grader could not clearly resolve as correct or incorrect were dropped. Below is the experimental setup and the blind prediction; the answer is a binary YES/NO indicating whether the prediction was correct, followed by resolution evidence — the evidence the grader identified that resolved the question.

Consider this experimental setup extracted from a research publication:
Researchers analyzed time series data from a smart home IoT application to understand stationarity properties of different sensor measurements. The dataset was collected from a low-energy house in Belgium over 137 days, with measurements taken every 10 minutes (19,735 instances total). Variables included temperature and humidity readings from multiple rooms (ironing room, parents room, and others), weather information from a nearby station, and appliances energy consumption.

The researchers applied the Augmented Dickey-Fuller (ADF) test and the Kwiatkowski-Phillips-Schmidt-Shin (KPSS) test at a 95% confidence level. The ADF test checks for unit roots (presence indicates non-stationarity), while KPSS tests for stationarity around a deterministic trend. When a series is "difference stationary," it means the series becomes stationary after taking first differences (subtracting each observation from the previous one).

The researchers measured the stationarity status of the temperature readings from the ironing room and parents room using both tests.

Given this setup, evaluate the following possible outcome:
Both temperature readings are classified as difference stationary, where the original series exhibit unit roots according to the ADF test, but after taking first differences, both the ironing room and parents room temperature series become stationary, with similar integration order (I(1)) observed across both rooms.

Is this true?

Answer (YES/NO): NO